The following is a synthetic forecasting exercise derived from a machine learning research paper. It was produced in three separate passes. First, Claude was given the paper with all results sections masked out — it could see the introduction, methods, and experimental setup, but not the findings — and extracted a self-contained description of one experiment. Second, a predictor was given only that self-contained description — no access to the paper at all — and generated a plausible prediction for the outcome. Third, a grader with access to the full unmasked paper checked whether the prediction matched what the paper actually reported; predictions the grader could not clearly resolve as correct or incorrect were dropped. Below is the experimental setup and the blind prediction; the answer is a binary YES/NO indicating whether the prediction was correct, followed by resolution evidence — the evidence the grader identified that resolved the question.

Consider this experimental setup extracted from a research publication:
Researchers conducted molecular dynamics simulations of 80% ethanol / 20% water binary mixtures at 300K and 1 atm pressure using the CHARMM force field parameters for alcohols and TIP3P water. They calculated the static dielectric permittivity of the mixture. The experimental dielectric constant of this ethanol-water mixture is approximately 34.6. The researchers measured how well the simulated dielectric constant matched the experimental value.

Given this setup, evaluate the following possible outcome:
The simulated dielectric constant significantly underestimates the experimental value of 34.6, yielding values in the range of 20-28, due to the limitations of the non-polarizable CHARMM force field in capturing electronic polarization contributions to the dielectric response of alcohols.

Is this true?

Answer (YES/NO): NO